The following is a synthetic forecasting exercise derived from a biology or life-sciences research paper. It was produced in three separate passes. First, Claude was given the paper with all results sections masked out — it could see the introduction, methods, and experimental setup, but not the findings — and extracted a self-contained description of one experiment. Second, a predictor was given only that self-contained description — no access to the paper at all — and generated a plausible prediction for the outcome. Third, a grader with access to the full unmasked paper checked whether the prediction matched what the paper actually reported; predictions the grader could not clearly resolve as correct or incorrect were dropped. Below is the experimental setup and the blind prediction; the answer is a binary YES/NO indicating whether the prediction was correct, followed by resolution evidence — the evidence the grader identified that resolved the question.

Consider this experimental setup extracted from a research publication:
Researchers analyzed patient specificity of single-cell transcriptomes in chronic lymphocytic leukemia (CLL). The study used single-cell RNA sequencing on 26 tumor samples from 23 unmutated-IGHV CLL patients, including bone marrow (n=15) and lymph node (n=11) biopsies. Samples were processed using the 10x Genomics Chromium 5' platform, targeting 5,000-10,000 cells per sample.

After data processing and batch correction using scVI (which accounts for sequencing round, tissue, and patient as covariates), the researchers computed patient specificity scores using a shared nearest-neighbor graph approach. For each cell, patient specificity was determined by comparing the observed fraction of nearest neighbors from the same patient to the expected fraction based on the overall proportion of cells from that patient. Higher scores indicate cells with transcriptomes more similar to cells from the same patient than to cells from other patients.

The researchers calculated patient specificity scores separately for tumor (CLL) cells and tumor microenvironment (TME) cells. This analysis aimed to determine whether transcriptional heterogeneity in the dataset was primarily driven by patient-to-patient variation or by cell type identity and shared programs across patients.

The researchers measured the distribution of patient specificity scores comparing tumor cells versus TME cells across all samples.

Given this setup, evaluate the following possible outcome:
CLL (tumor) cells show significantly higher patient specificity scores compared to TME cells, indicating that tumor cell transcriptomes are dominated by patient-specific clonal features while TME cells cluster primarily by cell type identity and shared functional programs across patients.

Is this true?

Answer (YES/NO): YES